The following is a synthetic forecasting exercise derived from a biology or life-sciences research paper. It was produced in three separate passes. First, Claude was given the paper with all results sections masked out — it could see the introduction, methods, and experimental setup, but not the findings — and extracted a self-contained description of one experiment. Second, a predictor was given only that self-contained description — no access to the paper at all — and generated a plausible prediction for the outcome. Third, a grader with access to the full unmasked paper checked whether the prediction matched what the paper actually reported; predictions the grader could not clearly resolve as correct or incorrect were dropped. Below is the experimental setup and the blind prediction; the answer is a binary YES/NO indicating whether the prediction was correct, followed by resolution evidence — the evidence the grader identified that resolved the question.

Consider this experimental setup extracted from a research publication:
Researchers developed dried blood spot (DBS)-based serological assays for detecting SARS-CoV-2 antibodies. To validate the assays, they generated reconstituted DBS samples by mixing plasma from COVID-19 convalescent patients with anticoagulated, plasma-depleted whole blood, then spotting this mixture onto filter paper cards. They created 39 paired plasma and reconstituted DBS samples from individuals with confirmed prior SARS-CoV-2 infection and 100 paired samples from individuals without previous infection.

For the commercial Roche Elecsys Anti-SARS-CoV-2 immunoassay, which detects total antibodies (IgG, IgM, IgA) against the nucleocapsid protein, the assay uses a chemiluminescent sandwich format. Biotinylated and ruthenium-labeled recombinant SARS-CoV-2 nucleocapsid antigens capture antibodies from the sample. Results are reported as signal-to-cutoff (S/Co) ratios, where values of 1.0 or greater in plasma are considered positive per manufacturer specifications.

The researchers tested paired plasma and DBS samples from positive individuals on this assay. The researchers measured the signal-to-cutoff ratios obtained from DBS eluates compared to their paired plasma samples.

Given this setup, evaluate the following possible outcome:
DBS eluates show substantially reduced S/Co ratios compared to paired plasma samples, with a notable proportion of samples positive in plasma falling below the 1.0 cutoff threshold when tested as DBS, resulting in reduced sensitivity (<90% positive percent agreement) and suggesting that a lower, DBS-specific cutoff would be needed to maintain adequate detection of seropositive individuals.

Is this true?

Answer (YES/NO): YES